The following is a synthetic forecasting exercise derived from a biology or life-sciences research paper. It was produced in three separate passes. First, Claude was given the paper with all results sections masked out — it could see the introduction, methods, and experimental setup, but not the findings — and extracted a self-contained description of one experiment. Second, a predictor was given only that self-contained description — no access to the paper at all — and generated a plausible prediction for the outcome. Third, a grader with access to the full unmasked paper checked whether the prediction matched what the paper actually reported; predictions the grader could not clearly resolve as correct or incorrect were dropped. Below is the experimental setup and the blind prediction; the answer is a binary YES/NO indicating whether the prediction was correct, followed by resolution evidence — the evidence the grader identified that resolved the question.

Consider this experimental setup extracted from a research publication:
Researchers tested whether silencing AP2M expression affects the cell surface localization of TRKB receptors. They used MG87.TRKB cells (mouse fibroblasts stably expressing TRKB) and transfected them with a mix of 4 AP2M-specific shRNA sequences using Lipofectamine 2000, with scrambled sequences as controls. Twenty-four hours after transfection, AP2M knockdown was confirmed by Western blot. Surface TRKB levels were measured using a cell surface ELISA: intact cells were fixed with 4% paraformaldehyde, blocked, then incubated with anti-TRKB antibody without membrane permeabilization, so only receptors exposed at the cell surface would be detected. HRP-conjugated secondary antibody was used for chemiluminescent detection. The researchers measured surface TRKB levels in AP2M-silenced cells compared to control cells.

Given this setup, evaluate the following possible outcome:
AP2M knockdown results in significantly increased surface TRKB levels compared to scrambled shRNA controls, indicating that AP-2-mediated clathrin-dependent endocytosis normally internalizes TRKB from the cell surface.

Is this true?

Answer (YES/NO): YES